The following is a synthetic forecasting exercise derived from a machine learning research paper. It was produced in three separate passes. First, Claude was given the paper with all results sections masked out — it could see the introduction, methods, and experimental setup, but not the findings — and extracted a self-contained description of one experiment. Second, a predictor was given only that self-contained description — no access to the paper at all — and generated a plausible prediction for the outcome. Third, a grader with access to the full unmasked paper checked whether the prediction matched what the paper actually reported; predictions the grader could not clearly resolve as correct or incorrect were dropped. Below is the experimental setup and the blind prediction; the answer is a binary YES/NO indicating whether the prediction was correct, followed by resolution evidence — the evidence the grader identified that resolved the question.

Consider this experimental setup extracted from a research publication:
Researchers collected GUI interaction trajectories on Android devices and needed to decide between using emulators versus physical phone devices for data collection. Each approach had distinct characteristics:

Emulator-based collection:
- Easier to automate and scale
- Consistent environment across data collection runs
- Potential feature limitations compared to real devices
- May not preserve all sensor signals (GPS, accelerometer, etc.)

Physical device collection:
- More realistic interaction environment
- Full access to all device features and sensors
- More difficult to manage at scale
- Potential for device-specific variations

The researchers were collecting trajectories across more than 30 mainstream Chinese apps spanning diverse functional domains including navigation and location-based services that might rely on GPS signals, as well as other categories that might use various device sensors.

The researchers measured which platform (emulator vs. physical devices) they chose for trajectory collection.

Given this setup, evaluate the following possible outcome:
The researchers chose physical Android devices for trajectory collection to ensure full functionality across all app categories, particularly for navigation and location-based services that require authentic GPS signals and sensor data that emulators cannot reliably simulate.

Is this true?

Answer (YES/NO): YES